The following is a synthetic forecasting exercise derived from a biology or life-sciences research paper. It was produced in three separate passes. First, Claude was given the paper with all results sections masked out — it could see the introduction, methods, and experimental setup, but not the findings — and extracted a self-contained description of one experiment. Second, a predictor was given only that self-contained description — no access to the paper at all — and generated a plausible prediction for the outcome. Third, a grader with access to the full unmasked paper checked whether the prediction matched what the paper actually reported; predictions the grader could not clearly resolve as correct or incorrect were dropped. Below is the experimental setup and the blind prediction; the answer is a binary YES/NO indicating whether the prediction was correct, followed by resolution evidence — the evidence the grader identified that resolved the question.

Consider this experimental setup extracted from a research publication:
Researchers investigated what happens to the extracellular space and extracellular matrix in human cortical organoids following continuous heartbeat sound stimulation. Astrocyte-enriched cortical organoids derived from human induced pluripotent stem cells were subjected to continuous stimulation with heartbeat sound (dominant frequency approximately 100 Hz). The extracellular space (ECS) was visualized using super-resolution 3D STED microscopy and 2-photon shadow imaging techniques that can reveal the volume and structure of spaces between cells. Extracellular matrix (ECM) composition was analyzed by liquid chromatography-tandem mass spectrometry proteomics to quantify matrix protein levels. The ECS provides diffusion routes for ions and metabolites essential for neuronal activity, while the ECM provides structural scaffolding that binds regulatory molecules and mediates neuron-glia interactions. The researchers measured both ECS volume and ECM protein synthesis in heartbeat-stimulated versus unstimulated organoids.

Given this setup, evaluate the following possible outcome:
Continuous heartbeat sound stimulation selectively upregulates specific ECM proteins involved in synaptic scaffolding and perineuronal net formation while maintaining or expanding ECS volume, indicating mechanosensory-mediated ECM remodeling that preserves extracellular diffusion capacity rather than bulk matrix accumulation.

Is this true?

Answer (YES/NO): NO